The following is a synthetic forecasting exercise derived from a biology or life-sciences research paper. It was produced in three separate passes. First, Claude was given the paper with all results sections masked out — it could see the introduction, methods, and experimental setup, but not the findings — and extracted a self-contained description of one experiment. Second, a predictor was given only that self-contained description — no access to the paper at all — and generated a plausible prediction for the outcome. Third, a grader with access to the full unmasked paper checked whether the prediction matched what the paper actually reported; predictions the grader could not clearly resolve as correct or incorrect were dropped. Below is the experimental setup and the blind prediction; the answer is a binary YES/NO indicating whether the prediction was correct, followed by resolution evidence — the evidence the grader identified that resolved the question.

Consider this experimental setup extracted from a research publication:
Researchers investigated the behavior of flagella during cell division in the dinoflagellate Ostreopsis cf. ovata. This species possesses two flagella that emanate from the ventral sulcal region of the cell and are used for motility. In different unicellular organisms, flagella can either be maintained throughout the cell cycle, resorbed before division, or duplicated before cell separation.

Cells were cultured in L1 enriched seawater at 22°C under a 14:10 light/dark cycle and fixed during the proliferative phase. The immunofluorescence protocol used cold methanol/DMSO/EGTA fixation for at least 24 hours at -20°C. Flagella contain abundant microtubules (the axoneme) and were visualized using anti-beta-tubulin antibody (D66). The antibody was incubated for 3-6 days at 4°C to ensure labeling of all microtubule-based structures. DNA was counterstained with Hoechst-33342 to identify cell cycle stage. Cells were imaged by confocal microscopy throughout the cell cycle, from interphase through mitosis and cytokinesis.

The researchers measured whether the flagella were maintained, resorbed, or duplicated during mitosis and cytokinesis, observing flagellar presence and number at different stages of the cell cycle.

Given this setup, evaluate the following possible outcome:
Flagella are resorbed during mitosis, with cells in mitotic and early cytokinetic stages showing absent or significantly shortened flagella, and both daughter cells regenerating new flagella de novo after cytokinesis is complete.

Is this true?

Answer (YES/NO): NO